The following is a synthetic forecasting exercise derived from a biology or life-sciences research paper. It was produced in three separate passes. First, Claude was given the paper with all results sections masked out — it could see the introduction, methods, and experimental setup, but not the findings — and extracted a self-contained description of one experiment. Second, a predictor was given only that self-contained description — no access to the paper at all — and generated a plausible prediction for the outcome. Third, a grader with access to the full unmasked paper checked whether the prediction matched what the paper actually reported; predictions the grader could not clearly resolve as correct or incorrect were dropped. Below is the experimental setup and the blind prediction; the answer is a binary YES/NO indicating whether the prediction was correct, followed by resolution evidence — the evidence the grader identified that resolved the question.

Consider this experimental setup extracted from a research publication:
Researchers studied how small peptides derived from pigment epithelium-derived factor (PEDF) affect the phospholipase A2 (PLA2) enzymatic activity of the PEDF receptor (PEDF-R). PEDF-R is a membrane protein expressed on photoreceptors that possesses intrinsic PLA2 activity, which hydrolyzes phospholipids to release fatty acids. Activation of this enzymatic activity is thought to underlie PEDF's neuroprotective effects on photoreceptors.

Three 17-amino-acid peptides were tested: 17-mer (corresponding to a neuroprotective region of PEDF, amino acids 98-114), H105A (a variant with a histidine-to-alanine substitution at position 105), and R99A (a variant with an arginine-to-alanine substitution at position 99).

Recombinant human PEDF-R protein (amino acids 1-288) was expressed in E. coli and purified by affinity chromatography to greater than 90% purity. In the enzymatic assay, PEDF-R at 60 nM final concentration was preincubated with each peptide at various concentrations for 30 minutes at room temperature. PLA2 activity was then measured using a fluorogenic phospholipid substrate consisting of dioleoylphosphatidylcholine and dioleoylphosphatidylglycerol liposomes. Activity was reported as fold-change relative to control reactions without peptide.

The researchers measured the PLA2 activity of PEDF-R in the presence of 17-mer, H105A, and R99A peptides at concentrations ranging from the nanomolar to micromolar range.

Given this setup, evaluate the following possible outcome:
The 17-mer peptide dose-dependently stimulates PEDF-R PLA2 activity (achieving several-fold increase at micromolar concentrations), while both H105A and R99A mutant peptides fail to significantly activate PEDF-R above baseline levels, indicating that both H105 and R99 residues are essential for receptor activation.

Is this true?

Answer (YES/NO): NO